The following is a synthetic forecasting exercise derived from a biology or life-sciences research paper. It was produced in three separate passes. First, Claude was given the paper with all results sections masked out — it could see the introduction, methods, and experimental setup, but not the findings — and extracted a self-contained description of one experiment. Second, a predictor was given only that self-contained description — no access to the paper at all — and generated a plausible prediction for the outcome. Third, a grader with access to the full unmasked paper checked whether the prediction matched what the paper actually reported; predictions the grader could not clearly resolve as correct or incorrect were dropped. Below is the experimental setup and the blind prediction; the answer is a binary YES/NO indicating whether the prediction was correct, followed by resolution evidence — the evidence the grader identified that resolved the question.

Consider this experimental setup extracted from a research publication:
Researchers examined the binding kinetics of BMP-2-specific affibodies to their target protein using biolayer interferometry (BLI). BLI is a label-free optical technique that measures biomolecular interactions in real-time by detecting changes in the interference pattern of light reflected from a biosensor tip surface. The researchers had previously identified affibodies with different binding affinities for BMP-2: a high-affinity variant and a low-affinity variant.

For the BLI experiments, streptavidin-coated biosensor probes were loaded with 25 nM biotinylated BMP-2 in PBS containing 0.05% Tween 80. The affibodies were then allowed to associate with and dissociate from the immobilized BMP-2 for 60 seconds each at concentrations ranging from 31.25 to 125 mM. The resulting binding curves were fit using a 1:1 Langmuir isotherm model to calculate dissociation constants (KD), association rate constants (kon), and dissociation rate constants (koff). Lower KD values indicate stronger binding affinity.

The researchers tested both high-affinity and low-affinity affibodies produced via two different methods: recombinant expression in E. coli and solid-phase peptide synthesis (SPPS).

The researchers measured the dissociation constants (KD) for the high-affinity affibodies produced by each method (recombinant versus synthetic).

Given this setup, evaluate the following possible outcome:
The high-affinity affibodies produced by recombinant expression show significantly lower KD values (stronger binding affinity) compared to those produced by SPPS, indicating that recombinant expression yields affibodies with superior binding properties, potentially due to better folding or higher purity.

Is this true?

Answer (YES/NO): NO